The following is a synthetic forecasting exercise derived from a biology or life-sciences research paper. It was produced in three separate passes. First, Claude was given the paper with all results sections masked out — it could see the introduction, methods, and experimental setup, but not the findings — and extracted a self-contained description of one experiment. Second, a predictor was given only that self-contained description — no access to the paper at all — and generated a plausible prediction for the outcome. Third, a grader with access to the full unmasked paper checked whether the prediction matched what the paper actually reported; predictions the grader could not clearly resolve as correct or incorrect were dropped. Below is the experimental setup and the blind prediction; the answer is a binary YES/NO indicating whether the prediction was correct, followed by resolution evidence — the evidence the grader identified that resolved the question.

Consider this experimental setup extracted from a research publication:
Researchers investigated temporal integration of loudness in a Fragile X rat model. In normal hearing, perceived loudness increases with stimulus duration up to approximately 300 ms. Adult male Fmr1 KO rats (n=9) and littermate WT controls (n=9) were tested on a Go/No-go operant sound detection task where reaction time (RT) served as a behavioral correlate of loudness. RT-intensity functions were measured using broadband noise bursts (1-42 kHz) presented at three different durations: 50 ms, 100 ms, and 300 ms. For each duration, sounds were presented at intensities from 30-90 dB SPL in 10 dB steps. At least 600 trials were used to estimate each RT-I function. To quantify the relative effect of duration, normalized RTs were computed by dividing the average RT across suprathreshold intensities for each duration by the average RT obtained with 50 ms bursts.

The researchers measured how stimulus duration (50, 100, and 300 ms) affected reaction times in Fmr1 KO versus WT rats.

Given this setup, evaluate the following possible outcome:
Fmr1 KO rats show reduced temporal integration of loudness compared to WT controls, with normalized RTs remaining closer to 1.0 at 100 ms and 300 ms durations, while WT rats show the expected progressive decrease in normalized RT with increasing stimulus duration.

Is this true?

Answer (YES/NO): YES